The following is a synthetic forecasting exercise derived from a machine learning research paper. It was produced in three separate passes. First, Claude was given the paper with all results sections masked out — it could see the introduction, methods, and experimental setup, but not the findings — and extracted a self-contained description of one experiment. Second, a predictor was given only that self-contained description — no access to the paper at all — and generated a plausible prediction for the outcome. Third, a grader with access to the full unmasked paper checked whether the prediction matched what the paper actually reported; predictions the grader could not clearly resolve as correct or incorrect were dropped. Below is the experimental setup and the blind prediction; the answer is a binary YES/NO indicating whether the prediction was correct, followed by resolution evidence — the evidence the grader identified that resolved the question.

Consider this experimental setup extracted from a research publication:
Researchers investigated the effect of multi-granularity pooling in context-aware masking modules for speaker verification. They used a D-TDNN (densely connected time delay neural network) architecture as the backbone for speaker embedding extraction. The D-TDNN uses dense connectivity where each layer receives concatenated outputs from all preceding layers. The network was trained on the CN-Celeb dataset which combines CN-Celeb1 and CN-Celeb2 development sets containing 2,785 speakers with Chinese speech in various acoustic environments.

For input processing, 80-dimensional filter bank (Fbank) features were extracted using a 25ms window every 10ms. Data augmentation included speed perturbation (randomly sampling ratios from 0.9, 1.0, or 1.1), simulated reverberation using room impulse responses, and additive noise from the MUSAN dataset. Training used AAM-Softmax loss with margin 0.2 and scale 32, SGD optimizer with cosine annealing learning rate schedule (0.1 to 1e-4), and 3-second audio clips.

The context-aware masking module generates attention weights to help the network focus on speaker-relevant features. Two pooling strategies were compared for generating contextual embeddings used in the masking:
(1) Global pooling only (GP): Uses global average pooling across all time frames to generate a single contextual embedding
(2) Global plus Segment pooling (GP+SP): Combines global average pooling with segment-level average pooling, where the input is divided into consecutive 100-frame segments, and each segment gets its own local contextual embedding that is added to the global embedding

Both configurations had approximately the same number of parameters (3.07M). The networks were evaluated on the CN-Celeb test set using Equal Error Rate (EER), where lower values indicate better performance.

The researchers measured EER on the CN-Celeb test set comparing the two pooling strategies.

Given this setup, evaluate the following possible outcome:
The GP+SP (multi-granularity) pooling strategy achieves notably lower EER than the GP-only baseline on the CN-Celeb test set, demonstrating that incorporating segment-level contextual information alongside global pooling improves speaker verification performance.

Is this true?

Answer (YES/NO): YES